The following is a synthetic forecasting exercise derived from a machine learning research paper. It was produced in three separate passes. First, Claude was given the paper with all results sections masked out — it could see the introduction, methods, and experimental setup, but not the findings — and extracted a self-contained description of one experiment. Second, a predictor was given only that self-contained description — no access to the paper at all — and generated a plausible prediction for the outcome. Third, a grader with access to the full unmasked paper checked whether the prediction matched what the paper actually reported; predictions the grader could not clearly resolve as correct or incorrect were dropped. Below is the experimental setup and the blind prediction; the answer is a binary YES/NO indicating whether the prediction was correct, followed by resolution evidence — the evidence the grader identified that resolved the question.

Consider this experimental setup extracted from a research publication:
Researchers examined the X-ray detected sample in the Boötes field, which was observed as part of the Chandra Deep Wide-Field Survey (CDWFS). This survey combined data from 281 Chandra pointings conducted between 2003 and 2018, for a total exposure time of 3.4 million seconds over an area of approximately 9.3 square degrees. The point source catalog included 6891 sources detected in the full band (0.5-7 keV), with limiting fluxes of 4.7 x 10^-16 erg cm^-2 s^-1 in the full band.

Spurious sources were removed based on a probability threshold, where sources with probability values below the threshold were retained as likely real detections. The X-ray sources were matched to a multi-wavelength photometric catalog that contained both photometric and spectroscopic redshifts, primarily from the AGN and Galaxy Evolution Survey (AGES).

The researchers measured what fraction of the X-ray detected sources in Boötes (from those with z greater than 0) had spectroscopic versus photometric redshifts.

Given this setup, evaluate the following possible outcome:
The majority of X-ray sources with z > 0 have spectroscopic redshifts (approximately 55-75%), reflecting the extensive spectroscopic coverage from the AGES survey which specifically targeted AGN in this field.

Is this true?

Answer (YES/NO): NO